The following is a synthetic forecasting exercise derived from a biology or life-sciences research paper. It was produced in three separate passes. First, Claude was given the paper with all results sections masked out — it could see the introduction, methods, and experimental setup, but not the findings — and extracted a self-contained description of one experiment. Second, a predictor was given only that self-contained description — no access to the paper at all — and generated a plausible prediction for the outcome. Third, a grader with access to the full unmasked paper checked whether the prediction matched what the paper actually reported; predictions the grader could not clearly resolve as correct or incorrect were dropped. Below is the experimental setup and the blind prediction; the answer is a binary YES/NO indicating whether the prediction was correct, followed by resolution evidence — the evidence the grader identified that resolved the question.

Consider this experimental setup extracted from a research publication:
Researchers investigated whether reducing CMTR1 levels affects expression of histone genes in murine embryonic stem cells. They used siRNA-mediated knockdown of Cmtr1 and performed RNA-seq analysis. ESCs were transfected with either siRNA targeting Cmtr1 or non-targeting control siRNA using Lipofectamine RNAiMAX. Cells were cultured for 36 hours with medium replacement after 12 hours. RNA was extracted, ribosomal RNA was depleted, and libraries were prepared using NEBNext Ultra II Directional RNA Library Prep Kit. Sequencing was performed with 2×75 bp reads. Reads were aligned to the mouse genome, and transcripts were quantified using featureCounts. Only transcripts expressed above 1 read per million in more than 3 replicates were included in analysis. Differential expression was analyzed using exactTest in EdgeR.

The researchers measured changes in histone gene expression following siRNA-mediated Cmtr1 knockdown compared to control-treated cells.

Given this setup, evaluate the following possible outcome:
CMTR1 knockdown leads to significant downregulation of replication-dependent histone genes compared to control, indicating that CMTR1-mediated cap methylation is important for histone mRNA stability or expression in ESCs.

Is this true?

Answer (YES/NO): YES